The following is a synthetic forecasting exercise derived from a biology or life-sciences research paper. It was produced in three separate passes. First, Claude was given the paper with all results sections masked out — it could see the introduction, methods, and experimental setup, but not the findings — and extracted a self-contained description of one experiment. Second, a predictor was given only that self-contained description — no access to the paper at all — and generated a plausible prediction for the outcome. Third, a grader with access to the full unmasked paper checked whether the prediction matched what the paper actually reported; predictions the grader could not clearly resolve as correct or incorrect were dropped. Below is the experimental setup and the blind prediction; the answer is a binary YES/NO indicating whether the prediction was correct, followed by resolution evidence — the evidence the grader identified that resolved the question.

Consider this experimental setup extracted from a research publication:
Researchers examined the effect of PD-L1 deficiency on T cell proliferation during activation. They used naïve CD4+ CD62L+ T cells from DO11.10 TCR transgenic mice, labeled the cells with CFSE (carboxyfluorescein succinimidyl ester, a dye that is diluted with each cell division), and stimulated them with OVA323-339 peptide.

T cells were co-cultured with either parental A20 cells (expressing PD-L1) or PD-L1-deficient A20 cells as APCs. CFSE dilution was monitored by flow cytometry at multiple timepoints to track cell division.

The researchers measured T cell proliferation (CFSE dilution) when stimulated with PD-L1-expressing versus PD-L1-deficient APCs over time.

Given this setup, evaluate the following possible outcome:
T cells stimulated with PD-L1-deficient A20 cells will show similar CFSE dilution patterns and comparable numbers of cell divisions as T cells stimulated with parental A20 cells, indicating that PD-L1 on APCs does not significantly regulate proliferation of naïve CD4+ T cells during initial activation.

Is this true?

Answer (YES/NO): NO